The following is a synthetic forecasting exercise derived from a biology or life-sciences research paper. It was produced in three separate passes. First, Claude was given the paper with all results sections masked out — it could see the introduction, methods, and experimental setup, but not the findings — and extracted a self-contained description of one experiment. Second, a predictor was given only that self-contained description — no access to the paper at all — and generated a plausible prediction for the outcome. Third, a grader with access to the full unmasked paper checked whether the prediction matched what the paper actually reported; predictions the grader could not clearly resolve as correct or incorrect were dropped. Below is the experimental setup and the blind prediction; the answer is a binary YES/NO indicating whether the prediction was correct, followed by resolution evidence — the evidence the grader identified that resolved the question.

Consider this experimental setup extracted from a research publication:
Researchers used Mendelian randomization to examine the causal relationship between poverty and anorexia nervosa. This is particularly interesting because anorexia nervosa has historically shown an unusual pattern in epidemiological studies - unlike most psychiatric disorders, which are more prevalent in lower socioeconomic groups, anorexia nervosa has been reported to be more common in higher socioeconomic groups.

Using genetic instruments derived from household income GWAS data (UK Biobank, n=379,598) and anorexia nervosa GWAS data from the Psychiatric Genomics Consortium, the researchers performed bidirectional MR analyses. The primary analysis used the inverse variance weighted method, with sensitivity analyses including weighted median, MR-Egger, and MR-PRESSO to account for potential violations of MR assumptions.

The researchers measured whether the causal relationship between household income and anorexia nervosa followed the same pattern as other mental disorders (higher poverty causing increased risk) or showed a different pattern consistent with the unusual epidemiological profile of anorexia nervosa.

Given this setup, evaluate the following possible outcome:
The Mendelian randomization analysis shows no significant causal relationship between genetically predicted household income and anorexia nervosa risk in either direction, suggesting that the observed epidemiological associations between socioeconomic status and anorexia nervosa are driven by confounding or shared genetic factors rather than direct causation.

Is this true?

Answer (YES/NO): NO